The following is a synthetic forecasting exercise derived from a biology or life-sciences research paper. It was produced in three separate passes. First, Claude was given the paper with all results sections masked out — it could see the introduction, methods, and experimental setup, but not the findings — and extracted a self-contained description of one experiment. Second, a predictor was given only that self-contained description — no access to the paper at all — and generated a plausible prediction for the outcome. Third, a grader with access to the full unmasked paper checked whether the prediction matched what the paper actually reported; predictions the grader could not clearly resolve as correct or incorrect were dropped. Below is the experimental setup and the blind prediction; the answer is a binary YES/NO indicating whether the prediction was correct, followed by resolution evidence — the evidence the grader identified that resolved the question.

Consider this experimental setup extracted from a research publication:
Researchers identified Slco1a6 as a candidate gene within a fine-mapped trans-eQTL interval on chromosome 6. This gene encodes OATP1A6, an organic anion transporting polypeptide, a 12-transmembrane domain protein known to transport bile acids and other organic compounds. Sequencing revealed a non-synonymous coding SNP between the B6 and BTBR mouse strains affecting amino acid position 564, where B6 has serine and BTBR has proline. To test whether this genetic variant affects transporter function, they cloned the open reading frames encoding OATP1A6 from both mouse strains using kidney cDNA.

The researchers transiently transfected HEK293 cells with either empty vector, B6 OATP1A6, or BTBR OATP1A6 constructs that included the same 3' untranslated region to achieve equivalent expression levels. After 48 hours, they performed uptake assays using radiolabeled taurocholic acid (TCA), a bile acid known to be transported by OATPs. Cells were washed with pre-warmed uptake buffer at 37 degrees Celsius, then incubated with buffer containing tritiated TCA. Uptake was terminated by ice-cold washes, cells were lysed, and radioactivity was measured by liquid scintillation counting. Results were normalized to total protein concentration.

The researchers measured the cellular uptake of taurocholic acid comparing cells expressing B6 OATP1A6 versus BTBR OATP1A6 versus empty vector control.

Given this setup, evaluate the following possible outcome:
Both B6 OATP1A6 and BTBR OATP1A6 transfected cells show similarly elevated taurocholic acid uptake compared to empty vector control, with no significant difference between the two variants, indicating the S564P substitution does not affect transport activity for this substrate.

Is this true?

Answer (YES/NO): NO